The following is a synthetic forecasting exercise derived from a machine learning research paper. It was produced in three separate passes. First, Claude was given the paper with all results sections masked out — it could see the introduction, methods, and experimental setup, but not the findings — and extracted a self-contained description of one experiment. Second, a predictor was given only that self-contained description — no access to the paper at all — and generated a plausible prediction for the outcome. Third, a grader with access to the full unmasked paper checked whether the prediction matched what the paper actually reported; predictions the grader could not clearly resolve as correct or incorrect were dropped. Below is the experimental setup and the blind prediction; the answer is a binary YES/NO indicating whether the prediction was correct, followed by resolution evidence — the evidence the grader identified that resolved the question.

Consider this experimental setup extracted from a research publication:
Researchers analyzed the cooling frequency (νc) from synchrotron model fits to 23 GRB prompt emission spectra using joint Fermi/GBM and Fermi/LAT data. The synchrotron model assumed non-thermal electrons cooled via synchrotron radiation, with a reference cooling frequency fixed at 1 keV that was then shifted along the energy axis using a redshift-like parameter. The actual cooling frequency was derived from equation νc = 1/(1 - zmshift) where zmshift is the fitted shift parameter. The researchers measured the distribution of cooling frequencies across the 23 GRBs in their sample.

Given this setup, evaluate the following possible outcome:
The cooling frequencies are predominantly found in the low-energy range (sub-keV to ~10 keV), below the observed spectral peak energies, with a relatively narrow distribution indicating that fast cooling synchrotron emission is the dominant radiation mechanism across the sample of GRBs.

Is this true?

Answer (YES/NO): NO